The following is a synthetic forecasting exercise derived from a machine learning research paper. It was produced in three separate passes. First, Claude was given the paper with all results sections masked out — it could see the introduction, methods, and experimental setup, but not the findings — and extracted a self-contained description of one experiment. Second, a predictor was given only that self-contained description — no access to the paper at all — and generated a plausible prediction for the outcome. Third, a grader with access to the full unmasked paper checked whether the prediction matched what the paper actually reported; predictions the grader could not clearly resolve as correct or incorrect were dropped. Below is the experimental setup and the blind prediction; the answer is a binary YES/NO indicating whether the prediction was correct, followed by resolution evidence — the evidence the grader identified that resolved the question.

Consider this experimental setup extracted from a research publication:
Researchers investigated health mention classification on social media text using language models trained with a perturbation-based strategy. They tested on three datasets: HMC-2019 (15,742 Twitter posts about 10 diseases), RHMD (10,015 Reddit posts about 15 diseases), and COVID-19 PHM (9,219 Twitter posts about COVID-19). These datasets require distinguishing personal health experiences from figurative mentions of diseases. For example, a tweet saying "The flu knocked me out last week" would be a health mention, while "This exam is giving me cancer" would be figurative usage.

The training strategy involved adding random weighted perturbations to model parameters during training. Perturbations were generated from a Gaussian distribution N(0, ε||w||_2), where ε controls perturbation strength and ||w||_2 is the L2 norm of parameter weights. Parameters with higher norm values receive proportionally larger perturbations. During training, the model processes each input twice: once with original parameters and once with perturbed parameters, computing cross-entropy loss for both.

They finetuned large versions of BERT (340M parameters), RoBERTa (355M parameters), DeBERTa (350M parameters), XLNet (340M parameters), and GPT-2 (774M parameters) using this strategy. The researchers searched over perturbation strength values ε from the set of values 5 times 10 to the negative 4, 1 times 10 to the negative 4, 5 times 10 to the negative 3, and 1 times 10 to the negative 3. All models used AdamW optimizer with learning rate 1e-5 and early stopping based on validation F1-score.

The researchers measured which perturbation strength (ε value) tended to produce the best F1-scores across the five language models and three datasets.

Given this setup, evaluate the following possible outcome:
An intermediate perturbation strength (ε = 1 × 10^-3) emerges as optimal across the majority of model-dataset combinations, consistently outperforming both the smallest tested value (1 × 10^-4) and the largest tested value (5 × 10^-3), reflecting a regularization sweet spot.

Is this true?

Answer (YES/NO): NO